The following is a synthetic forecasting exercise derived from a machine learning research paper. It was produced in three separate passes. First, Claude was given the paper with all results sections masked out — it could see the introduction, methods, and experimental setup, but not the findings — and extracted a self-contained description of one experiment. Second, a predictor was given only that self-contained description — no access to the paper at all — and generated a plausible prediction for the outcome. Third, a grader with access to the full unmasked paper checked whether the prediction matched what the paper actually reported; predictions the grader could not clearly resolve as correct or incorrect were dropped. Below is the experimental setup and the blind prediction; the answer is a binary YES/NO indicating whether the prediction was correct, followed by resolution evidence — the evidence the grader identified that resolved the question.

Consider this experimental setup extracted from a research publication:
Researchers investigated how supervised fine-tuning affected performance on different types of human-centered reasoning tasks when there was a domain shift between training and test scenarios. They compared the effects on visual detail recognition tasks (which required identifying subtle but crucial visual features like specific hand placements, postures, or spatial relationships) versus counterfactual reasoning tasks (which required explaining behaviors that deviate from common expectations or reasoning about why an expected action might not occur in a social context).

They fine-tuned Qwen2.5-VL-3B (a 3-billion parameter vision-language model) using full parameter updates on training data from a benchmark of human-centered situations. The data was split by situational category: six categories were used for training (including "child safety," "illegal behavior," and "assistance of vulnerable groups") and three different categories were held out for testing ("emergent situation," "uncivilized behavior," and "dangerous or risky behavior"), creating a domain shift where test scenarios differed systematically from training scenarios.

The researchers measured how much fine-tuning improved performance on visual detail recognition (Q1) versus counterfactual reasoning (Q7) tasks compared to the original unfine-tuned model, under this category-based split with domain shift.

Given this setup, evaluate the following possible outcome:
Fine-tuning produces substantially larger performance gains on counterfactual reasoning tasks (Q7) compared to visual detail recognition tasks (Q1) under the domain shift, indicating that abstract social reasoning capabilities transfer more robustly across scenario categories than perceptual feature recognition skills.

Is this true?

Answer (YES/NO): NO